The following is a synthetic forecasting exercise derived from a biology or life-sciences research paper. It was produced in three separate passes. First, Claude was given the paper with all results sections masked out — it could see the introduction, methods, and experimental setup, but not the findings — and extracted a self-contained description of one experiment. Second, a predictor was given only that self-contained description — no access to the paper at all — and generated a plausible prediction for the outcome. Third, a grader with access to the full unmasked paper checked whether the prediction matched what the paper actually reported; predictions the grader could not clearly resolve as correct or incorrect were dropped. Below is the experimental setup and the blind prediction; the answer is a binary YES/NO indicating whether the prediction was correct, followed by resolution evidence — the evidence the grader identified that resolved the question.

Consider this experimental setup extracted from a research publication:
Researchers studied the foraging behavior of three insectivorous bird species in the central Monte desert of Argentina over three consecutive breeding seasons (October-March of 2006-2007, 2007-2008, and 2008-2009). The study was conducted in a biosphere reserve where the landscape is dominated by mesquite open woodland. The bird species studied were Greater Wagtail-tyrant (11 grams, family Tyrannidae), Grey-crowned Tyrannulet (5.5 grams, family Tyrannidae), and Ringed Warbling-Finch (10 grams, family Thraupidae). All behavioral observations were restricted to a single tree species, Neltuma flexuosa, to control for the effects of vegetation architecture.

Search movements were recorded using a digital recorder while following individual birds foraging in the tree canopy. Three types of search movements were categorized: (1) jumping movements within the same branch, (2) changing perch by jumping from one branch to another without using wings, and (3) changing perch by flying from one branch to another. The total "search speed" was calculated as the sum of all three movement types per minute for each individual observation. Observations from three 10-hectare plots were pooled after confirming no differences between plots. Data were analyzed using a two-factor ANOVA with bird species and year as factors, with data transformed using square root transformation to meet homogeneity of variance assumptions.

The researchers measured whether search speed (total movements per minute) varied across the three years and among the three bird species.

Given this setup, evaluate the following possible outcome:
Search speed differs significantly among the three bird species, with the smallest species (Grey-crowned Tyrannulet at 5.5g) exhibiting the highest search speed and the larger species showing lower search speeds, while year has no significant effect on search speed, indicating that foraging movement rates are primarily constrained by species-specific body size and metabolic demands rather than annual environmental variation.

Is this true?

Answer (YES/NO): NO